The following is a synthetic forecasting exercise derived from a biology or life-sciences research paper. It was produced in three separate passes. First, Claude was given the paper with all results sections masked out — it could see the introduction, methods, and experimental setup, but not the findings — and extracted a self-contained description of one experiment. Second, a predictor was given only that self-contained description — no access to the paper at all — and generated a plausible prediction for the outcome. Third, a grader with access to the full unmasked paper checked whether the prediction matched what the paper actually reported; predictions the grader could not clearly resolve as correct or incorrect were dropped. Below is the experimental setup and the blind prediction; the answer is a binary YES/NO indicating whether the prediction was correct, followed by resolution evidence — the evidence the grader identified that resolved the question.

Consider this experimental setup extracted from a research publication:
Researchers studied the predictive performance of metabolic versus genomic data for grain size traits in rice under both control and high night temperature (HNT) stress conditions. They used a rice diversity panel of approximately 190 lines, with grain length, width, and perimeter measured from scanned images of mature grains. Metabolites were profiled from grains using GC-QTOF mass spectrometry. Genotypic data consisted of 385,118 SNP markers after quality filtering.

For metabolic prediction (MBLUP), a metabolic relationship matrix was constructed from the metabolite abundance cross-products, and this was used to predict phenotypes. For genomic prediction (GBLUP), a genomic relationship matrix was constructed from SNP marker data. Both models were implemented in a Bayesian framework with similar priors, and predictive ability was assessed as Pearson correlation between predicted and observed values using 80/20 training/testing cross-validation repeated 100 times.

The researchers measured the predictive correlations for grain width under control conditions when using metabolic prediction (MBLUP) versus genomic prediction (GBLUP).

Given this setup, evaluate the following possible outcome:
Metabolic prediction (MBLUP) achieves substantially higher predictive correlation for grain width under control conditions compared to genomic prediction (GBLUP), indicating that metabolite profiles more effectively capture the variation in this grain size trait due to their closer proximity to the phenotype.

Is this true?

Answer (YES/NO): NO